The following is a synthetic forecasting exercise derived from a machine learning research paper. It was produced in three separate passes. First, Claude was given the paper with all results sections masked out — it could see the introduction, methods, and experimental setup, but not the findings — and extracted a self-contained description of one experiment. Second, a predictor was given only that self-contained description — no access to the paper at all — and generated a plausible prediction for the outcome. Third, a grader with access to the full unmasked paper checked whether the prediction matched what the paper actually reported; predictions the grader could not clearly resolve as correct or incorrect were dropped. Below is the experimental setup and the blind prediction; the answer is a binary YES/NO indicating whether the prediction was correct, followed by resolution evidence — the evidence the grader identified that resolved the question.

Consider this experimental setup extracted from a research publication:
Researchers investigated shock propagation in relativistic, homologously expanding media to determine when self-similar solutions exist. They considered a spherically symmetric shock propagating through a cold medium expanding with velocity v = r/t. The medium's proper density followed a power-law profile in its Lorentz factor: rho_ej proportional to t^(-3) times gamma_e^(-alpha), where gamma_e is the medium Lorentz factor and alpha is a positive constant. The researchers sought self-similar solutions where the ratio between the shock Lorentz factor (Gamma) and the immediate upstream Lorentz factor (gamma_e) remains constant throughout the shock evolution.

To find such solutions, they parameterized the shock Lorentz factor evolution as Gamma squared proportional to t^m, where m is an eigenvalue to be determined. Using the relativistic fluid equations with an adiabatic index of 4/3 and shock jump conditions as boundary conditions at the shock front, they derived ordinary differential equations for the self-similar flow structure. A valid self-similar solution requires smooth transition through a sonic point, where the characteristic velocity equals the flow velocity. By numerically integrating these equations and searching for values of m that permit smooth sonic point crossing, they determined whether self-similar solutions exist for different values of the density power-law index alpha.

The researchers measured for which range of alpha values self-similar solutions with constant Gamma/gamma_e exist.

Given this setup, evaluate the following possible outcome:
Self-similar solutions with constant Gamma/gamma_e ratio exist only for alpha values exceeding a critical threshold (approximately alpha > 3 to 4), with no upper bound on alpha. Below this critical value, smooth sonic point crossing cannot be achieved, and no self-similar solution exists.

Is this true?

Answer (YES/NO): NO